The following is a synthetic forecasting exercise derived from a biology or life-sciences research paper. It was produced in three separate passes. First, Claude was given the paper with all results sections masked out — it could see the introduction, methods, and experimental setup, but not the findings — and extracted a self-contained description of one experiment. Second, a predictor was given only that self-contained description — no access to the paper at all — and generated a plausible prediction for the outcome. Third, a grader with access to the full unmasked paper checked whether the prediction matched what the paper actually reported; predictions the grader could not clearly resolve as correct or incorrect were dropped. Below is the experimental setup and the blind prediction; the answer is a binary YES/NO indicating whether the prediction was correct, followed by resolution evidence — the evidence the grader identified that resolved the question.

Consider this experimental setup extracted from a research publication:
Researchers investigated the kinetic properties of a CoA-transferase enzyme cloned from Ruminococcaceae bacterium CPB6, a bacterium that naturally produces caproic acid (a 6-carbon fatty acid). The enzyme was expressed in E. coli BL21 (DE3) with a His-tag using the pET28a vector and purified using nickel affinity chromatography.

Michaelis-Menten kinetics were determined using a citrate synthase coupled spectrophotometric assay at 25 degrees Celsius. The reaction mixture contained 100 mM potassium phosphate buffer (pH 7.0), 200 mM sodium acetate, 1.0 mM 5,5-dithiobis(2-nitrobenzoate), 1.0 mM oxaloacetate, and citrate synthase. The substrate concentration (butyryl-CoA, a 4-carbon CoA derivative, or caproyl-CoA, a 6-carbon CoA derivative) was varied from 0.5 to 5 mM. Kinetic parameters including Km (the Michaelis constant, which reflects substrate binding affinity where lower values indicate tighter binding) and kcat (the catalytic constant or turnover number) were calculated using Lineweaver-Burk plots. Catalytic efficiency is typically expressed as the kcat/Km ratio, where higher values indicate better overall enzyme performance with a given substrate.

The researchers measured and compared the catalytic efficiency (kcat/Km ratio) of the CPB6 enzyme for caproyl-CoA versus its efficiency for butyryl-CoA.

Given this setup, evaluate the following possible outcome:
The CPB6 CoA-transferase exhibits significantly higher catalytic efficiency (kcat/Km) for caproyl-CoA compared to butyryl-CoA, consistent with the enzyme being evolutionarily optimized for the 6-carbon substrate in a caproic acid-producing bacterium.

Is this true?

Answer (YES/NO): YES